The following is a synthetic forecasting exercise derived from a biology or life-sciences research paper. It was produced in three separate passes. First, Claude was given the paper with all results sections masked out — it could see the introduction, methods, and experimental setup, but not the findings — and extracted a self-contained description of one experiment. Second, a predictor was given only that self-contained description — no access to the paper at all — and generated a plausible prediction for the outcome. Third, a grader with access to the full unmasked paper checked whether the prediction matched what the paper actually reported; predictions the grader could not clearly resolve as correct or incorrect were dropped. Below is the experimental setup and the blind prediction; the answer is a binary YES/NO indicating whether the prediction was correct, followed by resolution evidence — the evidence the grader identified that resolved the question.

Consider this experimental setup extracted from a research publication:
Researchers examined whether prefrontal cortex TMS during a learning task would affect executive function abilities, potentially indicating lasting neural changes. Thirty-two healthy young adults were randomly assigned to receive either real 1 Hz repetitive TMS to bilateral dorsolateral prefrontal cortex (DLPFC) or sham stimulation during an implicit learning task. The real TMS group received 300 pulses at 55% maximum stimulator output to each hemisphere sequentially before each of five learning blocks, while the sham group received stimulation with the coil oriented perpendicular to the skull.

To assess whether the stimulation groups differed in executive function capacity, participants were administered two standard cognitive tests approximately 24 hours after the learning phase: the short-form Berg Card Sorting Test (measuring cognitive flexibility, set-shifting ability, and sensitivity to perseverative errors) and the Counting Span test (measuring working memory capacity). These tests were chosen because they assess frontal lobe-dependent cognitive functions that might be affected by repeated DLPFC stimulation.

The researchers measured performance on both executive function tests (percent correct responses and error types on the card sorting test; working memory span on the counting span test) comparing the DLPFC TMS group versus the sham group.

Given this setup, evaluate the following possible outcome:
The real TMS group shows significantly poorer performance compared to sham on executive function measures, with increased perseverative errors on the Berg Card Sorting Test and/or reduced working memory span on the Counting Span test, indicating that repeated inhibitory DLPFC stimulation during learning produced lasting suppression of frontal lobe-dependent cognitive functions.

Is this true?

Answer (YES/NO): NO